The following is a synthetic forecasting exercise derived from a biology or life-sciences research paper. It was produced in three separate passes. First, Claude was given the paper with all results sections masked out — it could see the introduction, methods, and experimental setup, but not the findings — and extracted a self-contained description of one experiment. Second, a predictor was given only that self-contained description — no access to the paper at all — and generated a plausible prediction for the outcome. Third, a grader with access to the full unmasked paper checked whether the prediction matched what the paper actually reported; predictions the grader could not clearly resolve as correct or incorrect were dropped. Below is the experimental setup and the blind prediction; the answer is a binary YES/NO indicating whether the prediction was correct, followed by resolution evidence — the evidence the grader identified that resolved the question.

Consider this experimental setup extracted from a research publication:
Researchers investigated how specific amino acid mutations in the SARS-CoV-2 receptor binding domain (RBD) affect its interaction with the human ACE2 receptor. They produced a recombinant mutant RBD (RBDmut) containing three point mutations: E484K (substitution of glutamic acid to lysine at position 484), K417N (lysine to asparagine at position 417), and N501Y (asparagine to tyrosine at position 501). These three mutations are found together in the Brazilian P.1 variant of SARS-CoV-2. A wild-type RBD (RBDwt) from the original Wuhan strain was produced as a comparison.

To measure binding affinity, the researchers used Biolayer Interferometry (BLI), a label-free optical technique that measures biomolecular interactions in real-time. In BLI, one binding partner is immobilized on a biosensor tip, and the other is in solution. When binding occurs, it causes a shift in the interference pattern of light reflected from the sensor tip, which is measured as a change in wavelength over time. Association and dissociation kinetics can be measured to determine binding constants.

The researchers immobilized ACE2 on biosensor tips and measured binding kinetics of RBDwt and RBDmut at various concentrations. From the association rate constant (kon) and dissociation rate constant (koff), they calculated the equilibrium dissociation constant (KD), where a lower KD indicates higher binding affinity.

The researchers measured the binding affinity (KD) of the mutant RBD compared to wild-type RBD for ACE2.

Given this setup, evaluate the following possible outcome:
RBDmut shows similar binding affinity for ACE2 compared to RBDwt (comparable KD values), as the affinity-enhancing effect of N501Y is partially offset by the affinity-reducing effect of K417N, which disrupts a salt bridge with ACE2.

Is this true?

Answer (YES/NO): NO